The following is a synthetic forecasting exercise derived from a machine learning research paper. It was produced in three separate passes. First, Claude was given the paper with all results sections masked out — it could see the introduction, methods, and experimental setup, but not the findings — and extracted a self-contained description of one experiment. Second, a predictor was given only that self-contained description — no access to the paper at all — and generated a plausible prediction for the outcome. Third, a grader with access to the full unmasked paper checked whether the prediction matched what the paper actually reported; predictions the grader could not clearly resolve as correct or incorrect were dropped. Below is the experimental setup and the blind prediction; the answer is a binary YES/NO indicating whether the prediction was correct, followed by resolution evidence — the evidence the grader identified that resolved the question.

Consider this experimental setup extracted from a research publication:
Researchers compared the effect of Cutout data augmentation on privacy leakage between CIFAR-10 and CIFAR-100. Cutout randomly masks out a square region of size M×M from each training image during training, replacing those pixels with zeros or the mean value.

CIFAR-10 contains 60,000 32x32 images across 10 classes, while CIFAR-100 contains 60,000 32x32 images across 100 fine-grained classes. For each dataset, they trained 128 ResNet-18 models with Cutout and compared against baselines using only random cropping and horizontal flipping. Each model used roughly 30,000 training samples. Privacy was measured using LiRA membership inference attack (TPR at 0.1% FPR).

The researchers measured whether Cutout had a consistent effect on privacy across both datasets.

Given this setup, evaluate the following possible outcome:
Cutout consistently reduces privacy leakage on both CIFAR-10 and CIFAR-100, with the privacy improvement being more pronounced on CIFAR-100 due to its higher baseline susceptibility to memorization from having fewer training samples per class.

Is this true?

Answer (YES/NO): NO